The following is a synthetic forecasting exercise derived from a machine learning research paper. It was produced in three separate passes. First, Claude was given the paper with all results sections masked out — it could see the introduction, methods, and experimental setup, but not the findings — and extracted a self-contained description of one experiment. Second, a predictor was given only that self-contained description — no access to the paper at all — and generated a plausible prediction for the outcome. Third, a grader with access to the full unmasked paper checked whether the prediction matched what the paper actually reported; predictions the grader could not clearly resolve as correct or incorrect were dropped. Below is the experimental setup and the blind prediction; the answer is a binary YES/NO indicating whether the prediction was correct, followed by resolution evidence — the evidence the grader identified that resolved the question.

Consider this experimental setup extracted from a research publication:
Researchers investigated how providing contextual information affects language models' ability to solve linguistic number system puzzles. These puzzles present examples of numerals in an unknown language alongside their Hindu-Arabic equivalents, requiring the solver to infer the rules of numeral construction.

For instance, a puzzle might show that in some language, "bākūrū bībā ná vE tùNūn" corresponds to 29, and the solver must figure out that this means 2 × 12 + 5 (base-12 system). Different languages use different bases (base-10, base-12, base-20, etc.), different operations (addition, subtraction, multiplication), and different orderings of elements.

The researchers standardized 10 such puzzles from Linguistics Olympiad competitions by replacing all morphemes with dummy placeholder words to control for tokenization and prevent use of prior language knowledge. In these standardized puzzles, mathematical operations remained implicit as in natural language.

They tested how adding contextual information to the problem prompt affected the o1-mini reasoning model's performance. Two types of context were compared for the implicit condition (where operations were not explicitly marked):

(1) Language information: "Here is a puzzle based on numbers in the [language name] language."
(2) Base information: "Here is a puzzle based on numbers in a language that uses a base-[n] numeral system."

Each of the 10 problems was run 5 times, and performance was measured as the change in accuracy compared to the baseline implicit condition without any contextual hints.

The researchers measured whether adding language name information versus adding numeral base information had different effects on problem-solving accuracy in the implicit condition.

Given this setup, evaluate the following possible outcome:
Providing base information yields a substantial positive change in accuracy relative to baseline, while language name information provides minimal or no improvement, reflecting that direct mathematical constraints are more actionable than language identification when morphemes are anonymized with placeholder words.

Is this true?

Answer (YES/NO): NO